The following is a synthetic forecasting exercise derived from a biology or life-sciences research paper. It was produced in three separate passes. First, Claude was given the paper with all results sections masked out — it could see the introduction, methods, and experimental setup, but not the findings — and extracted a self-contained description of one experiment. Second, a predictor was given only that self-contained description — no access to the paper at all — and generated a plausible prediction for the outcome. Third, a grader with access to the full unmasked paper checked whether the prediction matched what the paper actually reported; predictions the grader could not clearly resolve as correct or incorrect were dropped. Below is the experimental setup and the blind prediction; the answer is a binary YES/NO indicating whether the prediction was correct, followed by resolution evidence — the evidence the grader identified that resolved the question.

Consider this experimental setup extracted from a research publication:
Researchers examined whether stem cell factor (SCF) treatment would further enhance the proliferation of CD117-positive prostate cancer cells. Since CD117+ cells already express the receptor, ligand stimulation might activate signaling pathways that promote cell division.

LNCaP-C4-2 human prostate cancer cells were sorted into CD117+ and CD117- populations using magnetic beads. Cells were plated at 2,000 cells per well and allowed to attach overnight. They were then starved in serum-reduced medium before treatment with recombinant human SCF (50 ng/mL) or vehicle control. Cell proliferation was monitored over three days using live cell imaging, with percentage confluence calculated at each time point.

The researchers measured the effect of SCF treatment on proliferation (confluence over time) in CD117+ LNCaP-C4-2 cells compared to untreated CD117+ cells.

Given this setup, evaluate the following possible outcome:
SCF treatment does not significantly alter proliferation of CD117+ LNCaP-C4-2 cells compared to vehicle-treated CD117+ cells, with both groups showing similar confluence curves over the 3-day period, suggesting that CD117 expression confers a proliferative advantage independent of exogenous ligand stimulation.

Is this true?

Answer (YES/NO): NO